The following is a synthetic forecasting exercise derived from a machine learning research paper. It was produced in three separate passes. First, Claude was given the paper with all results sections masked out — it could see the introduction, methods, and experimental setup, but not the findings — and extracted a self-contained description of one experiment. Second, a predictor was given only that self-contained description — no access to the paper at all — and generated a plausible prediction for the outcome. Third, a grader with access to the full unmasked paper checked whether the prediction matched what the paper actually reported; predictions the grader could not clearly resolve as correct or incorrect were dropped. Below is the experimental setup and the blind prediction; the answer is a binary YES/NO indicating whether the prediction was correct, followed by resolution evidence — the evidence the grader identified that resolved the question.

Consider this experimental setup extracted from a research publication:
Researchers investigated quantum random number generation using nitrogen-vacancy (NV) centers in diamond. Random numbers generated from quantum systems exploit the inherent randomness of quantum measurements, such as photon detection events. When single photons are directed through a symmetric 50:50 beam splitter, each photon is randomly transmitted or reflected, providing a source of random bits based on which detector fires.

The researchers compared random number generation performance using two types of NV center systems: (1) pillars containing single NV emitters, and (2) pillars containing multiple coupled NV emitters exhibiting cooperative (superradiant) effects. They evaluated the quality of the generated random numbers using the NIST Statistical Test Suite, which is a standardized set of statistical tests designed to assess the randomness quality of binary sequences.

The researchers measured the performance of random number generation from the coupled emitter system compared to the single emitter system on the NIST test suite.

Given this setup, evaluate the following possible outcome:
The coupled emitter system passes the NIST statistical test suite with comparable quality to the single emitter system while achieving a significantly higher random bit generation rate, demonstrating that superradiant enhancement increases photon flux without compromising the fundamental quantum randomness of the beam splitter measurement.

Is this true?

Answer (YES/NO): NO